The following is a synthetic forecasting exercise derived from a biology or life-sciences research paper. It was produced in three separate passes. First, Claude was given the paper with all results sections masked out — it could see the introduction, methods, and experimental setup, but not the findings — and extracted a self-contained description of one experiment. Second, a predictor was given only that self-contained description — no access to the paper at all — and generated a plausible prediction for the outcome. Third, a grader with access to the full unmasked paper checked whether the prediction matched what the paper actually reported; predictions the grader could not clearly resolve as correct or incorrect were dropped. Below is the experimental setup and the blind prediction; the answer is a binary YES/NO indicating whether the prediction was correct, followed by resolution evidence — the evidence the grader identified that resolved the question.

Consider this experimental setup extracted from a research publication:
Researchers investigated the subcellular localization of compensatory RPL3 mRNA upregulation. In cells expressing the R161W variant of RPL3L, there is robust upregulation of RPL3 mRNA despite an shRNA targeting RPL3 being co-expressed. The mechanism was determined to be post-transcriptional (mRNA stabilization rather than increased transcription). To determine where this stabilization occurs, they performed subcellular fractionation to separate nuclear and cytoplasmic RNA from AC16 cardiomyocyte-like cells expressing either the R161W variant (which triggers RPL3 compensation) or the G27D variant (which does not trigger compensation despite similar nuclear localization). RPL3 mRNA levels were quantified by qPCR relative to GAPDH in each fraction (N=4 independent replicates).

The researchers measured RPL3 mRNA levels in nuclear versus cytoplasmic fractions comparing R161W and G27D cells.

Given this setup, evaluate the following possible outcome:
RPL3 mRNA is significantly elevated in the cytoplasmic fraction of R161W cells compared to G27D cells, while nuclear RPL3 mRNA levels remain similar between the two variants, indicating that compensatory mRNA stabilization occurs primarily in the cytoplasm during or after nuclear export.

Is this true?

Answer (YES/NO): YES